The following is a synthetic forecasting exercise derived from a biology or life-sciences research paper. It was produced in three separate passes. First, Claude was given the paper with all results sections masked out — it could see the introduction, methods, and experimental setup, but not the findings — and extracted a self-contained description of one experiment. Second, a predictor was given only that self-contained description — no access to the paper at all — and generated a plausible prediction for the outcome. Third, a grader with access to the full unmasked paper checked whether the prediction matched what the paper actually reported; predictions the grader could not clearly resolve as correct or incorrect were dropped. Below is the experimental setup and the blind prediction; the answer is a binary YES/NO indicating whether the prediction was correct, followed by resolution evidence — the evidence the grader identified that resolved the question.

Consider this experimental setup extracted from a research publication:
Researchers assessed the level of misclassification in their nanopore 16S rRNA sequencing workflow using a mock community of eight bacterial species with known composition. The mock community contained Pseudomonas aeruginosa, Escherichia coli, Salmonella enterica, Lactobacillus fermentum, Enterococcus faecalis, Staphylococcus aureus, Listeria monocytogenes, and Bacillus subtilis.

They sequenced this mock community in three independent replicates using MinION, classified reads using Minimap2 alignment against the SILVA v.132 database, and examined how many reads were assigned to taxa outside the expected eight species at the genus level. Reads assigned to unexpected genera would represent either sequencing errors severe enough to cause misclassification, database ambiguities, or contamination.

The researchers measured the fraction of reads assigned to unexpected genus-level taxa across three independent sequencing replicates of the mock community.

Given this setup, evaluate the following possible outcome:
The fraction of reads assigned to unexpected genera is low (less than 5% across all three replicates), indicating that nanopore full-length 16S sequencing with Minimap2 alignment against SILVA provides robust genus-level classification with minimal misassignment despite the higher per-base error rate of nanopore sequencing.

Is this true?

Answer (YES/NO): YES